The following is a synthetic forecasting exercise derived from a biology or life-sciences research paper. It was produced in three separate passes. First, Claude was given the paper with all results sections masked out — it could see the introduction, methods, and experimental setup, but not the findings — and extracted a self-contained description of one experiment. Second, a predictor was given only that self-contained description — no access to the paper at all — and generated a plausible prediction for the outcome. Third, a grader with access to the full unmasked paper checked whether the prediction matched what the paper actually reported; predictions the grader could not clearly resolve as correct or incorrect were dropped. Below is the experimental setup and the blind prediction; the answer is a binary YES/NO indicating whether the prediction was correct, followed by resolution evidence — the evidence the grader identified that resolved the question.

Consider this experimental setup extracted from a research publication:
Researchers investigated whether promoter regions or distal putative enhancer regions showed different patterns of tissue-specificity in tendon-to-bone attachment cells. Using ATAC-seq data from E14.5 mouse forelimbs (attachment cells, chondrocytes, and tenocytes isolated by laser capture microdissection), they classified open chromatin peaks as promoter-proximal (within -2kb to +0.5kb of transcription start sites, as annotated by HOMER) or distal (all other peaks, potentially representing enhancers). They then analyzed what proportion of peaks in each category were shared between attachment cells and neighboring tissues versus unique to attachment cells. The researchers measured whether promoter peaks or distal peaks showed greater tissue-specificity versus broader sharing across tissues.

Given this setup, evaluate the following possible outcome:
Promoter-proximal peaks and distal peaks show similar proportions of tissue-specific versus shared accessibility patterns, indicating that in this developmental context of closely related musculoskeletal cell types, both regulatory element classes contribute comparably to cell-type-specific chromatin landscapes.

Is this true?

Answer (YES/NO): NO